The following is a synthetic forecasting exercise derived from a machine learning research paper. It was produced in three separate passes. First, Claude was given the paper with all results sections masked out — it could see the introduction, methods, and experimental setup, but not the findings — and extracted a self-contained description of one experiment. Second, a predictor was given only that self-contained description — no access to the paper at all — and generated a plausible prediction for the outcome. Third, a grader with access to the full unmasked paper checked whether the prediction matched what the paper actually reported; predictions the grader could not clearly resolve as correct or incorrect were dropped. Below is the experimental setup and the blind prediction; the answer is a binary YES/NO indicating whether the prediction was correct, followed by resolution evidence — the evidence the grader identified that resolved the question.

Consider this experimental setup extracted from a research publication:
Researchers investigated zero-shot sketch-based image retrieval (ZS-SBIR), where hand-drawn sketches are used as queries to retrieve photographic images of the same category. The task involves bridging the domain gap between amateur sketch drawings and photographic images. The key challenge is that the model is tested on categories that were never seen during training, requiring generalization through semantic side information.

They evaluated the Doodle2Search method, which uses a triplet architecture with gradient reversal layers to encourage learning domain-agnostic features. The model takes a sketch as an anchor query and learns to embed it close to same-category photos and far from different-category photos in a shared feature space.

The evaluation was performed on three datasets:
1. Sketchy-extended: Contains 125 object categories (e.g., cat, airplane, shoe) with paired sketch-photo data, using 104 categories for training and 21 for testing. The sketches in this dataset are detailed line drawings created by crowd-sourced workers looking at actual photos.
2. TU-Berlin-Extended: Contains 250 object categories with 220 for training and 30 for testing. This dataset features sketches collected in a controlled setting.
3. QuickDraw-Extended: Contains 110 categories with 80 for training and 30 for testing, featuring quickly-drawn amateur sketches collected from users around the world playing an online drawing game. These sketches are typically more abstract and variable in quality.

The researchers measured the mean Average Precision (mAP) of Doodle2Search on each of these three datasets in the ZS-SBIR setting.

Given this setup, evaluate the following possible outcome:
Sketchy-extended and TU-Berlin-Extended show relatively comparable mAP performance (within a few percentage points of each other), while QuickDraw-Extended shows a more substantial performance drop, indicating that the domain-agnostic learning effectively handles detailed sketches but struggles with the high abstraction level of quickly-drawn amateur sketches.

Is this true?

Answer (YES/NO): NO